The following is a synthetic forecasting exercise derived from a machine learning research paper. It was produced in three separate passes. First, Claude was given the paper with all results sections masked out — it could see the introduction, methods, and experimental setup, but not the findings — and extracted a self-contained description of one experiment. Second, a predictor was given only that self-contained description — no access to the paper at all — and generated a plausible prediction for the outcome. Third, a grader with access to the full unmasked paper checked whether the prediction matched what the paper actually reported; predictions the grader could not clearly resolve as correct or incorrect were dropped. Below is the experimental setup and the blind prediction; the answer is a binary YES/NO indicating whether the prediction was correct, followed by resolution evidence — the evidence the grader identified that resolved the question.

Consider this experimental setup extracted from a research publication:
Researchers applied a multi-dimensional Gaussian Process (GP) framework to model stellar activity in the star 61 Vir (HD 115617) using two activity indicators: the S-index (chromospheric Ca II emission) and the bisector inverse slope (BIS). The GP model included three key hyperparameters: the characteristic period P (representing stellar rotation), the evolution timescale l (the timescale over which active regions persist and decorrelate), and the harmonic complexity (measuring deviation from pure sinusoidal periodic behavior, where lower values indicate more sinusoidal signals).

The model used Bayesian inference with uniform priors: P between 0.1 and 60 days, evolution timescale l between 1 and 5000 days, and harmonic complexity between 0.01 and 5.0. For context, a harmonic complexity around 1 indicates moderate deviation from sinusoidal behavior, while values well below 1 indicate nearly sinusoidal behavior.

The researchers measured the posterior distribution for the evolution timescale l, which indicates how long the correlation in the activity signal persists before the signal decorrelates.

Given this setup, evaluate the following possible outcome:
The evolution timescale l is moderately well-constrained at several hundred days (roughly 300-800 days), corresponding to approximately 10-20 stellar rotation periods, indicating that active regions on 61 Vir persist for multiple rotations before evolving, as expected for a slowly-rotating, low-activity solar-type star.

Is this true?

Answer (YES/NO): NO